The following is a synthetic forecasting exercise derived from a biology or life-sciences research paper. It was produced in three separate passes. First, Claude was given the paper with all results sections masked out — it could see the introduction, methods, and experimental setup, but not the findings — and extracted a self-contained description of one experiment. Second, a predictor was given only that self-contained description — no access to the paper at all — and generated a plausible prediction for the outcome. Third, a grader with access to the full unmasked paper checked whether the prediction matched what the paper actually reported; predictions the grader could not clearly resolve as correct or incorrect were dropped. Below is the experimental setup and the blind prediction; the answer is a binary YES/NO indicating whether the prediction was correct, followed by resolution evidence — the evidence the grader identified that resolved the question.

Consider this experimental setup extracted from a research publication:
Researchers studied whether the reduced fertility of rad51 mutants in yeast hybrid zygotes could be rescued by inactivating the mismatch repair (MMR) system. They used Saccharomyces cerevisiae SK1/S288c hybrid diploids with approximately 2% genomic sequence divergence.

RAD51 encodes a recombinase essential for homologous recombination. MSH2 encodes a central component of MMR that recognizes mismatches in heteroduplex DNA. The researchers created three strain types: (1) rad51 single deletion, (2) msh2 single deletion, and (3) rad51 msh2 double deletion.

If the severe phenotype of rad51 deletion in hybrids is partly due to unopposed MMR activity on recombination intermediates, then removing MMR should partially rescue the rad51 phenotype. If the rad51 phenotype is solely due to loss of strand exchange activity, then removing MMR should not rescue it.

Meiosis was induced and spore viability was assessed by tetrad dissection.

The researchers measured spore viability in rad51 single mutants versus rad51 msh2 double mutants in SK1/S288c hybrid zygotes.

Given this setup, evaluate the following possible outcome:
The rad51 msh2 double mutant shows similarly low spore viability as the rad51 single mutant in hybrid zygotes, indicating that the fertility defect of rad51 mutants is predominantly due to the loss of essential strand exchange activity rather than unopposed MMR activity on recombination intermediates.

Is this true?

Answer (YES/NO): YES